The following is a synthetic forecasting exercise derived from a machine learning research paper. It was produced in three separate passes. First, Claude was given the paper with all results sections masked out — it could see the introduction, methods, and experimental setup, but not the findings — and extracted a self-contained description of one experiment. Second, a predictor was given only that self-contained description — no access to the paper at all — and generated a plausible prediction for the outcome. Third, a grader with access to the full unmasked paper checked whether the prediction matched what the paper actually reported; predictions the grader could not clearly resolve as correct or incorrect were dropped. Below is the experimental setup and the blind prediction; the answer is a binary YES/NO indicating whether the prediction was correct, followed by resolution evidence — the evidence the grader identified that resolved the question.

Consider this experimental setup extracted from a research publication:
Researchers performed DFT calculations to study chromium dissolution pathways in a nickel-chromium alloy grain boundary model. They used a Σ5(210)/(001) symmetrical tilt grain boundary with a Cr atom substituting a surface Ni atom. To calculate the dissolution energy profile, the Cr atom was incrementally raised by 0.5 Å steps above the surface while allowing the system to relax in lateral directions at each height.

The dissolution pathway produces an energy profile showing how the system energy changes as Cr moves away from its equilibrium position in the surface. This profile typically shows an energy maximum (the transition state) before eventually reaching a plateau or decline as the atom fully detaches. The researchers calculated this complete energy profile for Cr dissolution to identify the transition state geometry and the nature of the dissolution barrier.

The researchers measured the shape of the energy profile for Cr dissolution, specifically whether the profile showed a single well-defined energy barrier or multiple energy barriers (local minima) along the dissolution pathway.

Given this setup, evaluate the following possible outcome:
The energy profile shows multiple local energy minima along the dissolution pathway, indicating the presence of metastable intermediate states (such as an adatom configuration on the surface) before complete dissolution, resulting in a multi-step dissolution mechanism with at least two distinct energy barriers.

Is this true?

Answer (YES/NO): NO